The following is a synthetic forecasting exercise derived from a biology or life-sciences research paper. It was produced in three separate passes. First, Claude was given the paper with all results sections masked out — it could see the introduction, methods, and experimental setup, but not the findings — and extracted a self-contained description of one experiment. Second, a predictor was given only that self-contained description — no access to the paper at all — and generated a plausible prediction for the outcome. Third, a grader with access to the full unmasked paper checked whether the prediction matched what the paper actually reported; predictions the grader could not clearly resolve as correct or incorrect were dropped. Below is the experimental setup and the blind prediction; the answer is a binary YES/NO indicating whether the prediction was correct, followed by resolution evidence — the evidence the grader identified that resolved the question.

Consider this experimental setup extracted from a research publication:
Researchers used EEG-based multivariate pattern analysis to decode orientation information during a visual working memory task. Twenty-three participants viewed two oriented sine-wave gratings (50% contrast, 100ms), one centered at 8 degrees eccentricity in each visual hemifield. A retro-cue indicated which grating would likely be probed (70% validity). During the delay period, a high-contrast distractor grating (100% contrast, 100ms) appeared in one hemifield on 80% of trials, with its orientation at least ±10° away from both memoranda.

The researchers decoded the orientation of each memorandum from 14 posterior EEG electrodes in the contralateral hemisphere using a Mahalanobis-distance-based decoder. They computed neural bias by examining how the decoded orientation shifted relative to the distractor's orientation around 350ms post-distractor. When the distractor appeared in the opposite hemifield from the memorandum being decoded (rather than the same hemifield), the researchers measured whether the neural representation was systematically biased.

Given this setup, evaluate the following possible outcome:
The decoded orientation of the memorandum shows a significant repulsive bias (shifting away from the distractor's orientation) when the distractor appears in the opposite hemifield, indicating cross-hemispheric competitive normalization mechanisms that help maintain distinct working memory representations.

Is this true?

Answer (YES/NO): YES